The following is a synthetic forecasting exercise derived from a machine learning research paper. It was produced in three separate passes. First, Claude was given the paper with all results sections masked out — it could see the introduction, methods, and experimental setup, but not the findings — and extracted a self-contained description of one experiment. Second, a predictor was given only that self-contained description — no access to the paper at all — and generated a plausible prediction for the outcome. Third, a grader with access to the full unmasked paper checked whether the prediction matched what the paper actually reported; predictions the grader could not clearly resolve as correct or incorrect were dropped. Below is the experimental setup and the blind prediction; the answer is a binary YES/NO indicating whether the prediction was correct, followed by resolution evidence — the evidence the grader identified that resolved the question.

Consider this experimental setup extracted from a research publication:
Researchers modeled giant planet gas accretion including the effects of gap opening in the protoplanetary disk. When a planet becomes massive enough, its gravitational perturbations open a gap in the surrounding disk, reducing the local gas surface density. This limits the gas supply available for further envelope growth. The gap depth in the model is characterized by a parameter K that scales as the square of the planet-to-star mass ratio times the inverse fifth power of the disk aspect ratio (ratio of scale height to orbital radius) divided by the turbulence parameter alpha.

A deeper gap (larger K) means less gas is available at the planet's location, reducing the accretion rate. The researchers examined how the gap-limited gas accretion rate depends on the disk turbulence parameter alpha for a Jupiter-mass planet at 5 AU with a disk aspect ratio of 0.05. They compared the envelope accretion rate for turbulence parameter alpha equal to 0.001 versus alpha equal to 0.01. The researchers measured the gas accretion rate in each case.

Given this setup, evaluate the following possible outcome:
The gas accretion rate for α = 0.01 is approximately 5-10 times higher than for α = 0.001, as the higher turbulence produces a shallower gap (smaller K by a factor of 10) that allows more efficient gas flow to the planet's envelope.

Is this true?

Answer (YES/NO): YES